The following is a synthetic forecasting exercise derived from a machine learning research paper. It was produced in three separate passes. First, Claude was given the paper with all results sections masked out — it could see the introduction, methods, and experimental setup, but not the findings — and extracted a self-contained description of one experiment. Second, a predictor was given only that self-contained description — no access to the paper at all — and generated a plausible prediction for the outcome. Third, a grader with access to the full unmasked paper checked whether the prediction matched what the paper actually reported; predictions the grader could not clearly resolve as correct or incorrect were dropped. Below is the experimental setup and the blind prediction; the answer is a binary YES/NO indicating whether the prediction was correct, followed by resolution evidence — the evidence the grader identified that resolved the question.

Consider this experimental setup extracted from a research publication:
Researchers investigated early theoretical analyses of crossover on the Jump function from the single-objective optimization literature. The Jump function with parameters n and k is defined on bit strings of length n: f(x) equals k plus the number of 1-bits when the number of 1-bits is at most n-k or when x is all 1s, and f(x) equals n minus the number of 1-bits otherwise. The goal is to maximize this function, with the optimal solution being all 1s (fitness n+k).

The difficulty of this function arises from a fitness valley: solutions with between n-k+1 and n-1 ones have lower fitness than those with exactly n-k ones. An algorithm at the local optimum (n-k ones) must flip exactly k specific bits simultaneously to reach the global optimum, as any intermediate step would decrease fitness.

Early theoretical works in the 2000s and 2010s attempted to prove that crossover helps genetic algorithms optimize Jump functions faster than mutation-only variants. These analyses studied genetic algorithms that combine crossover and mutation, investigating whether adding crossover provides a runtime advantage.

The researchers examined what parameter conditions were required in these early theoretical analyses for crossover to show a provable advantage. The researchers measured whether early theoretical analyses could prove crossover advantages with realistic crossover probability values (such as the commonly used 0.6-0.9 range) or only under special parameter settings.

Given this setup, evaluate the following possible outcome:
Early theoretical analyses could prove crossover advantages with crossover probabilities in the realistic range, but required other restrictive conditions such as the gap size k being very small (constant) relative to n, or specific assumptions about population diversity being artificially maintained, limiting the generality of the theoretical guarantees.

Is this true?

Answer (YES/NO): NO